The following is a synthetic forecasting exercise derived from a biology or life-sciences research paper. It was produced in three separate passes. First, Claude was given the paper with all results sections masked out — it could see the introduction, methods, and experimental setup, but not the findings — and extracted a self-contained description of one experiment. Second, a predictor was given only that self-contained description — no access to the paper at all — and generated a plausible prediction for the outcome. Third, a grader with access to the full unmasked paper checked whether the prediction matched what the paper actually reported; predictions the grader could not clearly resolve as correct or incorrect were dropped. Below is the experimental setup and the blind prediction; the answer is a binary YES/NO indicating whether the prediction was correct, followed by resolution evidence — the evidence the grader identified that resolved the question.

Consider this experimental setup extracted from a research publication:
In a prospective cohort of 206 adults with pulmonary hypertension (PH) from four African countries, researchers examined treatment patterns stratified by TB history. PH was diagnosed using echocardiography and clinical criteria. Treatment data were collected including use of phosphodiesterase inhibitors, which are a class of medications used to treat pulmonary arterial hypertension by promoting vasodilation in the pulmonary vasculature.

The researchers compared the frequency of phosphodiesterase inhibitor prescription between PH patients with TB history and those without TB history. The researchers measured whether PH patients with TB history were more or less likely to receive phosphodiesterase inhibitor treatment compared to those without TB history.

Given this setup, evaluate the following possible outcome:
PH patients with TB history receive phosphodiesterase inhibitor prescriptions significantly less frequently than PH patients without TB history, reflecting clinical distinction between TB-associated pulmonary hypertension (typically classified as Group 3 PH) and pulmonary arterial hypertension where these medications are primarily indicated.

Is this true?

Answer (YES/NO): YES